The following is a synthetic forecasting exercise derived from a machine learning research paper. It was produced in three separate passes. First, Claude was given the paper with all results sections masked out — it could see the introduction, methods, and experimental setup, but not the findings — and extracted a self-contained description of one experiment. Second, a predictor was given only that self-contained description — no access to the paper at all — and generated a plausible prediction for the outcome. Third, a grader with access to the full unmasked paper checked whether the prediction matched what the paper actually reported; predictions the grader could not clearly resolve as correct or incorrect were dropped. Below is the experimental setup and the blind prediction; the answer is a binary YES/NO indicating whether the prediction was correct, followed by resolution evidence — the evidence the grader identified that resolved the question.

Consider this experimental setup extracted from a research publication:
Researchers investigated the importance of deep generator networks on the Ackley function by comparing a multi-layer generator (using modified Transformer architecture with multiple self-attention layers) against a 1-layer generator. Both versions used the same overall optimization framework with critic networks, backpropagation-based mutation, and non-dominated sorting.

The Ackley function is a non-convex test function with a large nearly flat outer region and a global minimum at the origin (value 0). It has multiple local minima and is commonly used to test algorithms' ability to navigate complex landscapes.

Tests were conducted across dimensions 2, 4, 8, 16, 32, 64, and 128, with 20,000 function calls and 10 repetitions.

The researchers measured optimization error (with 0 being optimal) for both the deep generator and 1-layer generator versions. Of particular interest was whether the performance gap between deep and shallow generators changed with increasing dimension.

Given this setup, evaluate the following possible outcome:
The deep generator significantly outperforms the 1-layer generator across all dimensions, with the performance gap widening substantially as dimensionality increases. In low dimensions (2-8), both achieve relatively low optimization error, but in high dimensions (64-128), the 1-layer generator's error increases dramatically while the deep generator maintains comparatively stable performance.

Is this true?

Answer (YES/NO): NO